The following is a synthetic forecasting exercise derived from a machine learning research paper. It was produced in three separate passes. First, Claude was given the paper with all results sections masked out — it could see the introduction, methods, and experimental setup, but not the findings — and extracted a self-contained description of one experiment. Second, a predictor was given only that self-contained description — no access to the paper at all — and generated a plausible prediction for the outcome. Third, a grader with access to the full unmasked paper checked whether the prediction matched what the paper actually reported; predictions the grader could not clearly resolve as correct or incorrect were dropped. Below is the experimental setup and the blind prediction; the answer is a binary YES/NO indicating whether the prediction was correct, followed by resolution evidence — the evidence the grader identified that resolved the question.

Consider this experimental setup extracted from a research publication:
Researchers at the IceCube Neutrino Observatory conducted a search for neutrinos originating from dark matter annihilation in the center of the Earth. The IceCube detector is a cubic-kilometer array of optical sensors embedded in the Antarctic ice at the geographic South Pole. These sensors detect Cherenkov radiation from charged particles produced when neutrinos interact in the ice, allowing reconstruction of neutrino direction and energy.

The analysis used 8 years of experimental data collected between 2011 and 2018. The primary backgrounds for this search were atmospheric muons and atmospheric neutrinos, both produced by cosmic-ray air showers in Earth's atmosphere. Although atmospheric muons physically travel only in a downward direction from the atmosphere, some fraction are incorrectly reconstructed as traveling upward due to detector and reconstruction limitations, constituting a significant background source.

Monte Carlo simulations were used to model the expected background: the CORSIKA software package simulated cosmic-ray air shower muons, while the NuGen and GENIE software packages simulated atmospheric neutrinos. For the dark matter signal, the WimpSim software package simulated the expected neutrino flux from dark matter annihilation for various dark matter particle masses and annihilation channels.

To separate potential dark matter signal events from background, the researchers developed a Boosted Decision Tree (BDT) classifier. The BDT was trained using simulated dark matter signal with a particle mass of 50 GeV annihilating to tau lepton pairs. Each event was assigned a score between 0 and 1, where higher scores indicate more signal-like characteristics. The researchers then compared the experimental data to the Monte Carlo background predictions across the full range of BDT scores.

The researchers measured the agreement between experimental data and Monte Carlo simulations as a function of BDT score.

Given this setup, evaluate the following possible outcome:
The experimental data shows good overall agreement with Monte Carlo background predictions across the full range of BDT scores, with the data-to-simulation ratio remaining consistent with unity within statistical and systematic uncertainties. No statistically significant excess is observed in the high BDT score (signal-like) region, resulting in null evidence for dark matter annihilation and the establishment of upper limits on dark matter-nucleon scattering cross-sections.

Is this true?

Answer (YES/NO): NO